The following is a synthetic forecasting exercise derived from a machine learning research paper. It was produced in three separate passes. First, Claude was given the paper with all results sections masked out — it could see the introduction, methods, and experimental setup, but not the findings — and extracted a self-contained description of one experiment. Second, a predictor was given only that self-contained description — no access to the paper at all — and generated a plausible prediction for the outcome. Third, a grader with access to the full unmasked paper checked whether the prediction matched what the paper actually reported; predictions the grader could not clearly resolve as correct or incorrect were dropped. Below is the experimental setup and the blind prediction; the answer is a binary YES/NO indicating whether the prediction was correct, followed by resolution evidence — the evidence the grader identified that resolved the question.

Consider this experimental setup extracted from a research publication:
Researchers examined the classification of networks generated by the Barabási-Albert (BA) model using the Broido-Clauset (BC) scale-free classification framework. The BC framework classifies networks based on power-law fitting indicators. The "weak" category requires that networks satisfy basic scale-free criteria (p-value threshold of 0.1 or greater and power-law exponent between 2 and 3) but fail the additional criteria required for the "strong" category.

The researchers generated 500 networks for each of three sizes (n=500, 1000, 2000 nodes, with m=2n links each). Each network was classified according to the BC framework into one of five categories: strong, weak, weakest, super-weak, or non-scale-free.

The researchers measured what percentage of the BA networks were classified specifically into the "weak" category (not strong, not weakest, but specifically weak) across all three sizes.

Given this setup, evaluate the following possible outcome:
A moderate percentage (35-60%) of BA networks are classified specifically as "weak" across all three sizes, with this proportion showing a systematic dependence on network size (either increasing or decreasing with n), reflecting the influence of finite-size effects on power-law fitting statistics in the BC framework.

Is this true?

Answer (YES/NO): NO